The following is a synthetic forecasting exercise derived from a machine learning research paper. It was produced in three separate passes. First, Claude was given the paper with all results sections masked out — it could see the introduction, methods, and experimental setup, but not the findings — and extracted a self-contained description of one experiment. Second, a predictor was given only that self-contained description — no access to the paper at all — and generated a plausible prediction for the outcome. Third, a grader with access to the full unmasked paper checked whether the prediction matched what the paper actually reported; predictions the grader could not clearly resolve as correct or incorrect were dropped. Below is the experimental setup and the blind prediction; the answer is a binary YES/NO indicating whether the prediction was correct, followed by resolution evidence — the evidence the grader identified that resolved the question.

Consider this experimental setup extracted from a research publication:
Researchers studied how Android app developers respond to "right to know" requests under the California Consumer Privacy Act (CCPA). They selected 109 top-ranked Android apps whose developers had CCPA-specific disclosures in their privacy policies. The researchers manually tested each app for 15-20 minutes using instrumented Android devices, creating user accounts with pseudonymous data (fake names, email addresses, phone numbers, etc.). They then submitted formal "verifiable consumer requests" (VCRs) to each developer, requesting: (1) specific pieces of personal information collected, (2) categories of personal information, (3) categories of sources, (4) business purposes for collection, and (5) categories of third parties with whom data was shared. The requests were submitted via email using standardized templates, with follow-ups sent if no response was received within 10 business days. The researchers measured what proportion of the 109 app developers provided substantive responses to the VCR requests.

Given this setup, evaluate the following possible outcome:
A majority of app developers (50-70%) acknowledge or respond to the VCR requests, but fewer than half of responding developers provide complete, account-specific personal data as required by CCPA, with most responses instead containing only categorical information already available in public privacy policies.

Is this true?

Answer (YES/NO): NO